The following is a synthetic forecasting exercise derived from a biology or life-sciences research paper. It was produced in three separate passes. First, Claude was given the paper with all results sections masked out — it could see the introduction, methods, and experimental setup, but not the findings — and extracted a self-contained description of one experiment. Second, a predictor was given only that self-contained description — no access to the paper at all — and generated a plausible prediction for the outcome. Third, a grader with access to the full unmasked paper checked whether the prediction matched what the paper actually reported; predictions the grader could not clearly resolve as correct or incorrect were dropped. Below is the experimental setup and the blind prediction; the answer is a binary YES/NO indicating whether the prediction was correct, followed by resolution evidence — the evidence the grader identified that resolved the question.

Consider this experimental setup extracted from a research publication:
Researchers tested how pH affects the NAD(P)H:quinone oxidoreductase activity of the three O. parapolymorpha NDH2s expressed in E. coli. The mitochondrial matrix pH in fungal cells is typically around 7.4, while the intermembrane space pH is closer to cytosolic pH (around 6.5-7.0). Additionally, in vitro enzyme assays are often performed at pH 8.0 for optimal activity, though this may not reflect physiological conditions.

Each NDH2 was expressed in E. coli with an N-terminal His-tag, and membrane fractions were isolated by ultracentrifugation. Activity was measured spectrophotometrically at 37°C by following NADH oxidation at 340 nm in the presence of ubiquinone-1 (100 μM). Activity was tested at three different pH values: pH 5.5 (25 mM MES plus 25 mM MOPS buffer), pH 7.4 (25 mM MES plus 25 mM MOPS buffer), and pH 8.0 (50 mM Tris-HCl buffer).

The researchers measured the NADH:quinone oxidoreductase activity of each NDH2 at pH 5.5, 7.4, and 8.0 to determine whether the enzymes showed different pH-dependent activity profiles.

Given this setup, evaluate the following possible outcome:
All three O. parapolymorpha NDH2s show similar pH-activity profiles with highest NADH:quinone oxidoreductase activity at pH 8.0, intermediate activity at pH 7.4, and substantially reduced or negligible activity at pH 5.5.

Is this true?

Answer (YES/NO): NO